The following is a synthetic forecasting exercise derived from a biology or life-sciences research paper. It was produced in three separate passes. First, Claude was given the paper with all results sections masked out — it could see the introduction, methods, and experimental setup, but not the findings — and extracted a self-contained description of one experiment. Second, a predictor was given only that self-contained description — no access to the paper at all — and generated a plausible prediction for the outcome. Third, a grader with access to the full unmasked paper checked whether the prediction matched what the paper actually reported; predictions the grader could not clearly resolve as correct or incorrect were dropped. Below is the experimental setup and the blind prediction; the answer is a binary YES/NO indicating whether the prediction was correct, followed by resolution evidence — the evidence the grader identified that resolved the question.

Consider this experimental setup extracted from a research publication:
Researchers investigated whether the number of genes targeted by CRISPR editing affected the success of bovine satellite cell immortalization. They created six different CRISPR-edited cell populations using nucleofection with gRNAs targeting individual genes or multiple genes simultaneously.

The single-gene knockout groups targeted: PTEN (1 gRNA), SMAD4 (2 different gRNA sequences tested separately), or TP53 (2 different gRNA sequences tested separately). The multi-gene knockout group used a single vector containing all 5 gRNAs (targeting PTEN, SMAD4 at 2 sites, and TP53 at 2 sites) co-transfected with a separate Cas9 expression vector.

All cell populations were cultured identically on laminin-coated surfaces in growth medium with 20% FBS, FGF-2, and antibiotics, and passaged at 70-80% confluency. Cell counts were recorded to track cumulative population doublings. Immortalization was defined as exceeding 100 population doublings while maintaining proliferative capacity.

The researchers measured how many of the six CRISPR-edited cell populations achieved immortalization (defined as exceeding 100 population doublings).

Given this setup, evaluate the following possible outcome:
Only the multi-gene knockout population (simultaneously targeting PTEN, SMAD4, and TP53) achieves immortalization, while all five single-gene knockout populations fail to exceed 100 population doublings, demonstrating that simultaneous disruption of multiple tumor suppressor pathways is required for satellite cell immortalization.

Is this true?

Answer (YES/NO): NO